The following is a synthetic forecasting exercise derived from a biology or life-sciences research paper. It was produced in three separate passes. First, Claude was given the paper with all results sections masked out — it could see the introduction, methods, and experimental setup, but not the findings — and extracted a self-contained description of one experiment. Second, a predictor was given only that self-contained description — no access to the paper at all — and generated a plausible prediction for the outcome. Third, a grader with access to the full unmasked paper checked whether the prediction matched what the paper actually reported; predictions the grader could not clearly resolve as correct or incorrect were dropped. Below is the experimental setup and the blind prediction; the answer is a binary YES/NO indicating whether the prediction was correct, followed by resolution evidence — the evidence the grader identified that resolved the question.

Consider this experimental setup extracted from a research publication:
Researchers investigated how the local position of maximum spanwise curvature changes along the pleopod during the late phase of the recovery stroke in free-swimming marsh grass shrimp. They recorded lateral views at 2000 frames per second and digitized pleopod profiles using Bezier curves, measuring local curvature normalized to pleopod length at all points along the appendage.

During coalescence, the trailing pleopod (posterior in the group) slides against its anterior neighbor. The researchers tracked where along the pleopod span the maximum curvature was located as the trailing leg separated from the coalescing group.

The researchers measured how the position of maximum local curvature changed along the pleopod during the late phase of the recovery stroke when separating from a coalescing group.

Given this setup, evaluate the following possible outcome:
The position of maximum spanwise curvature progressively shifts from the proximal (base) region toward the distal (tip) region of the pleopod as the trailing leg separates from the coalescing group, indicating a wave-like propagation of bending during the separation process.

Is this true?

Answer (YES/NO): YES